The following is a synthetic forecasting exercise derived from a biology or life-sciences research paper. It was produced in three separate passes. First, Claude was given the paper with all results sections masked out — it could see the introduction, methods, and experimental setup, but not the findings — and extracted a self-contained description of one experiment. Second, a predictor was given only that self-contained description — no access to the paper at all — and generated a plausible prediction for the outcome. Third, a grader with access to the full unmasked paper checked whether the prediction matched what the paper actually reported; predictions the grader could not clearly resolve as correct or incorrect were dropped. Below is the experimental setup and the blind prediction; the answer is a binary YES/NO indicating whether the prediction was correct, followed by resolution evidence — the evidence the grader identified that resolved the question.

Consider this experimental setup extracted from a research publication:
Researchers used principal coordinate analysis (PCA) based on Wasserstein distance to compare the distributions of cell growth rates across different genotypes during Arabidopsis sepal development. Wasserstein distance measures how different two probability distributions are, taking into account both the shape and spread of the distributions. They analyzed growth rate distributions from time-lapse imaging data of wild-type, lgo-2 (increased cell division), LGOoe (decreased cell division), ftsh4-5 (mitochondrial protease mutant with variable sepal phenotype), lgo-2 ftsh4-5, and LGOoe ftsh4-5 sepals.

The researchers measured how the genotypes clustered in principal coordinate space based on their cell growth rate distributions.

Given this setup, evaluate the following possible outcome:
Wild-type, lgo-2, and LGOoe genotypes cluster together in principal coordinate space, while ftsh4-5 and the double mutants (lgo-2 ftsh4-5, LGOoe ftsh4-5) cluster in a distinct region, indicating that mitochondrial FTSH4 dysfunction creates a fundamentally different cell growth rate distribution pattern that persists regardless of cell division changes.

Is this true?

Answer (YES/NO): NO